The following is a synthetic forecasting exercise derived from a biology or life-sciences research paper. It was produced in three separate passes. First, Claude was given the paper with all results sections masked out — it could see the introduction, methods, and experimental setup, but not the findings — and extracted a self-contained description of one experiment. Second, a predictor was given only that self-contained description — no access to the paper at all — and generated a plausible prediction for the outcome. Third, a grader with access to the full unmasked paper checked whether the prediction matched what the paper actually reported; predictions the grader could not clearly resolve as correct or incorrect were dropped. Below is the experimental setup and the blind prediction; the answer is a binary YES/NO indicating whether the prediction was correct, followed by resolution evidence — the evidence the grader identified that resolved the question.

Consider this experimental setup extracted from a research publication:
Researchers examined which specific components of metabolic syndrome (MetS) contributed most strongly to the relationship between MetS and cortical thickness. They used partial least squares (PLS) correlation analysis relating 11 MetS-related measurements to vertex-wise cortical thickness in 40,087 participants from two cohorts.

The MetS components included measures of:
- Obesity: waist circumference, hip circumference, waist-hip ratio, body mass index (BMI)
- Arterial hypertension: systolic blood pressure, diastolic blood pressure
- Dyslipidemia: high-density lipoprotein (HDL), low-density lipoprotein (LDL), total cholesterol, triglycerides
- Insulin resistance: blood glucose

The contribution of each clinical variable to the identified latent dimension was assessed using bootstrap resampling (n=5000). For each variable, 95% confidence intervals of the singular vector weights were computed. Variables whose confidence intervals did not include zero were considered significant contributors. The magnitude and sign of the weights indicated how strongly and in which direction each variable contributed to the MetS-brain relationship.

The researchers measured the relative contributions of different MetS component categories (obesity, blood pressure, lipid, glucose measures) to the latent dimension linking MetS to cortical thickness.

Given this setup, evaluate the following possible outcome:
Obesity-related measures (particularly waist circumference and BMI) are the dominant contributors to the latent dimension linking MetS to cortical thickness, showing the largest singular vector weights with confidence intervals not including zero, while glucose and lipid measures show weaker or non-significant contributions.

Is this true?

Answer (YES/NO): YES